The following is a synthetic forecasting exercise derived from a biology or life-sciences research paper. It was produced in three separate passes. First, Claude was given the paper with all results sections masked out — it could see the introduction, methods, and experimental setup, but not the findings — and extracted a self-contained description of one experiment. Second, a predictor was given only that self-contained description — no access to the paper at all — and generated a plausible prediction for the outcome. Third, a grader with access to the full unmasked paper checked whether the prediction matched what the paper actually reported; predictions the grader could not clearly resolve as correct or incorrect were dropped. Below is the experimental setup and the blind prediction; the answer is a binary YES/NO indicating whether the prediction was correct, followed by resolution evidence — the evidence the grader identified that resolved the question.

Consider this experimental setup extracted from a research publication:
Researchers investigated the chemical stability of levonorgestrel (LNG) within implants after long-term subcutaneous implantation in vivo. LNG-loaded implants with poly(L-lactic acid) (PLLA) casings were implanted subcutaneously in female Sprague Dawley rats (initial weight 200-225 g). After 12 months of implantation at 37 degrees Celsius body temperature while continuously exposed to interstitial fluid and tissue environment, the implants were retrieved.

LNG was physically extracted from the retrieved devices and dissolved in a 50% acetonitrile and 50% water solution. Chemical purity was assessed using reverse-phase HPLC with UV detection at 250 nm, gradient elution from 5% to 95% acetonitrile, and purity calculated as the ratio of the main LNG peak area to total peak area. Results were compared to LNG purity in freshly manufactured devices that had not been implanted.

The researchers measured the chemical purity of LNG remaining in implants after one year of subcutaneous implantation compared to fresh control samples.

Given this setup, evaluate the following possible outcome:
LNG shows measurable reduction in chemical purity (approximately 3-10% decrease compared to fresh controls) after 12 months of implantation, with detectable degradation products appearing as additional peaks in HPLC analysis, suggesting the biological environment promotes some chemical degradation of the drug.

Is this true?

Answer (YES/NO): YES